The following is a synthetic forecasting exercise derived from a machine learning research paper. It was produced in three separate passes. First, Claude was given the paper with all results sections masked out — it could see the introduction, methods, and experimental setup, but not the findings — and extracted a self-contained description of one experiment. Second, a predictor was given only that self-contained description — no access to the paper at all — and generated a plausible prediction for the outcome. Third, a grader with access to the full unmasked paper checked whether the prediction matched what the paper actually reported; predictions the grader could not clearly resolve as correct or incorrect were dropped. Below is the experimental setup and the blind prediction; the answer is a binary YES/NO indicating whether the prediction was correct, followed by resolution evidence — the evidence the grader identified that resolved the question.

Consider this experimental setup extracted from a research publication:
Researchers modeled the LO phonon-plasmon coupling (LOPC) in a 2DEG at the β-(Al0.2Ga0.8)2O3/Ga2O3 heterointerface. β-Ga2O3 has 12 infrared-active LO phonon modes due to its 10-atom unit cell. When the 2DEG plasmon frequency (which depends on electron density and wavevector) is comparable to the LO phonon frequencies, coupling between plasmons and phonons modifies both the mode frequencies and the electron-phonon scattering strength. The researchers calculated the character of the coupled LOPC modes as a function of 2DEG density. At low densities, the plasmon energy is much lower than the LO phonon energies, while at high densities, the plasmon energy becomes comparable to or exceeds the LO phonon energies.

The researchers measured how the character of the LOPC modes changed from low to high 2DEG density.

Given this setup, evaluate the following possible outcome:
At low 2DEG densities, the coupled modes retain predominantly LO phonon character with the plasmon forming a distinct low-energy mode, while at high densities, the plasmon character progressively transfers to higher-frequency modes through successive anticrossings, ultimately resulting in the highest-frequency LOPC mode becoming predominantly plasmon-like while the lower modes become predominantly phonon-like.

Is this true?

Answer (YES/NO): NO